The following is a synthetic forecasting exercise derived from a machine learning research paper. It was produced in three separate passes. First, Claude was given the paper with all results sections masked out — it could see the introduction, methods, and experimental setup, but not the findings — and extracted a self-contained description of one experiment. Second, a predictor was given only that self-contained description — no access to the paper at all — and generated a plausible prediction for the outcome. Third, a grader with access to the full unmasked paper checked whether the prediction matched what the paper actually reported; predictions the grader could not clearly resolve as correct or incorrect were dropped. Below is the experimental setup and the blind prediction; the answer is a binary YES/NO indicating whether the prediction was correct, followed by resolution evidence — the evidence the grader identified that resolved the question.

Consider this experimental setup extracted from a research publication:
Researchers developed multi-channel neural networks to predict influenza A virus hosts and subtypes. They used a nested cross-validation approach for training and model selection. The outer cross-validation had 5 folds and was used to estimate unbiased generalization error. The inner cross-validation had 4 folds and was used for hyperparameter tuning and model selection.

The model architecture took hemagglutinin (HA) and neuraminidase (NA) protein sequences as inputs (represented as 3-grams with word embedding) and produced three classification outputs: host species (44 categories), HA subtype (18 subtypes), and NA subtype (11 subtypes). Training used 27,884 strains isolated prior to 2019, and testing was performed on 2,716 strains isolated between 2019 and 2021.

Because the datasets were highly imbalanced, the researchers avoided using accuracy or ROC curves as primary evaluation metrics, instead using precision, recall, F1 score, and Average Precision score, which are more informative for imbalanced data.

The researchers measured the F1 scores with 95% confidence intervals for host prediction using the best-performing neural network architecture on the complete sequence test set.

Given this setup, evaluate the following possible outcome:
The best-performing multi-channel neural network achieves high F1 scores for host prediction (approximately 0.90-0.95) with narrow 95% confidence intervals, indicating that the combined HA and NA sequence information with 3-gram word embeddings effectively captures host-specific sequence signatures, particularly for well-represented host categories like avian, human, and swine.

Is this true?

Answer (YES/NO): YES